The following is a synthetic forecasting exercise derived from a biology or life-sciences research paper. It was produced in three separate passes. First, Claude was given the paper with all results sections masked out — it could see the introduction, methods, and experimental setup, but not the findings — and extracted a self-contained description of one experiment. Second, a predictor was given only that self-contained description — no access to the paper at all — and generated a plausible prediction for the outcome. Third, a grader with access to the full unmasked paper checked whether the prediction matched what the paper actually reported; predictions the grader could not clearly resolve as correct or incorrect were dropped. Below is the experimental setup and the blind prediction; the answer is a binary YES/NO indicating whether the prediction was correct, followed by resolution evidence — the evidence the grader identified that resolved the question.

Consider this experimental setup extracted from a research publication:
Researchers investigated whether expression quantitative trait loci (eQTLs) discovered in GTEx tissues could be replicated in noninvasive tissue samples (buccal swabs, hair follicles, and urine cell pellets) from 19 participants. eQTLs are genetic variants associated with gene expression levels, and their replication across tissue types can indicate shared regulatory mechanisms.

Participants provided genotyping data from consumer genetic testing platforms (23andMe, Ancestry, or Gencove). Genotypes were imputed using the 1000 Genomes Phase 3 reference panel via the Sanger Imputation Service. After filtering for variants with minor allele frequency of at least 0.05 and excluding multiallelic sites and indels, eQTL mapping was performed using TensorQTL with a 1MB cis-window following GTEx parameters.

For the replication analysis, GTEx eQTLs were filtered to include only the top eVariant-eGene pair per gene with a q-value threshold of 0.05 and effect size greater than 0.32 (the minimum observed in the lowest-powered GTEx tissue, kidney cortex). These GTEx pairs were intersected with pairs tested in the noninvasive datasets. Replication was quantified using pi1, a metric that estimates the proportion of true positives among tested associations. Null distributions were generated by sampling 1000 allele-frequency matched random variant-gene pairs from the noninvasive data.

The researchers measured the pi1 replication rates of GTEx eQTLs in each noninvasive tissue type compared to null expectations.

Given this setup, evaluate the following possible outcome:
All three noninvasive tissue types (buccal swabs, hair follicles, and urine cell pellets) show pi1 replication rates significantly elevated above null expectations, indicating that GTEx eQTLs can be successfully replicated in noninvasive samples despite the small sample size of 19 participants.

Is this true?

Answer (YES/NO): YES